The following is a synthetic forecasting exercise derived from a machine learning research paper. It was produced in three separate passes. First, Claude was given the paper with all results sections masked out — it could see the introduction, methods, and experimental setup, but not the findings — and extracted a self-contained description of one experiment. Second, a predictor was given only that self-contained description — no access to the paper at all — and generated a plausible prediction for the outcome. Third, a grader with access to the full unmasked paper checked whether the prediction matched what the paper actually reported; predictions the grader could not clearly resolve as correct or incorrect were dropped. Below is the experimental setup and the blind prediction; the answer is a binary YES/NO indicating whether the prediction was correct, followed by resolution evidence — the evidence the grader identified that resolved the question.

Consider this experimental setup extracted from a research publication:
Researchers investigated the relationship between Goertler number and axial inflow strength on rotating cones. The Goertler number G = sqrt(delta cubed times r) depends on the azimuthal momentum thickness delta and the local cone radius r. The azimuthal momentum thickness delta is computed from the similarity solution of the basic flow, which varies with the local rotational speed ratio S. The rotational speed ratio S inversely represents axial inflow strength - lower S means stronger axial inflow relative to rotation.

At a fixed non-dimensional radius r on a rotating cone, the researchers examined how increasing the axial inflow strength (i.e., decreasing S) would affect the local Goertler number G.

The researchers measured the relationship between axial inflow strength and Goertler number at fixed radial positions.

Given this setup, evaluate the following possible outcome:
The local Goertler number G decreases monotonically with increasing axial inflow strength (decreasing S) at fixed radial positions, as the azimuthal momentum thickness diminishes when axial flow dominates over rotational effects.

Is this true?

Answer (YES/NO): YES